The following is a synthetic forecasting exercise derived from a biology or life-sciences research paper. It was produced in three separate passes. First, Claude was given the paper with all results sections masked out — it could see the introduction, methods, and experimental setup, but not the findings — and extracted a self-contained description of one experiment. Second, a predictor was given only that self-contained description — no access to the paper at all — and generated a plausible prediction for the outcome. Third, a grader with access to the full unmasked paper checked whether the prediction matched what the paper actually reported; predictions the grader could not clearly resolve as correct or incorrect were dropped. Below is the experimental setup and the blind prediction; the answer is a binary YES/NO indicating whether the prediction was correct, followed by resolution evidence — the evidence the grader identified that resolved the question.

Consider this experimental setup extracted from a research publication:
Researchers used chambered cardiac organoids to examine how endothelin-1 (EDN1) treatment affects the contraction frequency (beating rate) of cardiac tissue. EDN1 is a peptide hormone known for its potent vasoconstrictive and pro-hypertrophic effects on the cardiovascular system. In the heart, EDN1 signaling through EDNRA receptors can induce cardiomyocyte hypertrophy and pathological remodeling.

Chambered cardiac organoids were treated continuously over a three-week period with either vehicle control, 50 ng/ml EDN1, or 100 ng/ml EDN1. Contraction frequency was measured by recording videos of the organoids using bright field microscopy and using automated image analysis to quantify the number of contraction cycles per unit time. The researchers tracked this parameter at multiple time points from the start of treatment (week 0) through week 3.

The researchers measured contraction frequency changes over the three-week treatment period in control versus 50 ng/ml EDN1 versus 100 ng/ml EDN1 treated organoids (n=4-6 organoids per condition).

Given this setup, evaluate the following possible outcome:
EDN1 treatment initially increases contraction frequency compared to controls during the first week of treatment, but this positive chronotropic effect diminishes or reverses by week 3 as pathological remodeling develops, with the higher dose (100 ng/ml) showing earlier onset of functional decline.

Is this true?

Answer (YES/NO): NO